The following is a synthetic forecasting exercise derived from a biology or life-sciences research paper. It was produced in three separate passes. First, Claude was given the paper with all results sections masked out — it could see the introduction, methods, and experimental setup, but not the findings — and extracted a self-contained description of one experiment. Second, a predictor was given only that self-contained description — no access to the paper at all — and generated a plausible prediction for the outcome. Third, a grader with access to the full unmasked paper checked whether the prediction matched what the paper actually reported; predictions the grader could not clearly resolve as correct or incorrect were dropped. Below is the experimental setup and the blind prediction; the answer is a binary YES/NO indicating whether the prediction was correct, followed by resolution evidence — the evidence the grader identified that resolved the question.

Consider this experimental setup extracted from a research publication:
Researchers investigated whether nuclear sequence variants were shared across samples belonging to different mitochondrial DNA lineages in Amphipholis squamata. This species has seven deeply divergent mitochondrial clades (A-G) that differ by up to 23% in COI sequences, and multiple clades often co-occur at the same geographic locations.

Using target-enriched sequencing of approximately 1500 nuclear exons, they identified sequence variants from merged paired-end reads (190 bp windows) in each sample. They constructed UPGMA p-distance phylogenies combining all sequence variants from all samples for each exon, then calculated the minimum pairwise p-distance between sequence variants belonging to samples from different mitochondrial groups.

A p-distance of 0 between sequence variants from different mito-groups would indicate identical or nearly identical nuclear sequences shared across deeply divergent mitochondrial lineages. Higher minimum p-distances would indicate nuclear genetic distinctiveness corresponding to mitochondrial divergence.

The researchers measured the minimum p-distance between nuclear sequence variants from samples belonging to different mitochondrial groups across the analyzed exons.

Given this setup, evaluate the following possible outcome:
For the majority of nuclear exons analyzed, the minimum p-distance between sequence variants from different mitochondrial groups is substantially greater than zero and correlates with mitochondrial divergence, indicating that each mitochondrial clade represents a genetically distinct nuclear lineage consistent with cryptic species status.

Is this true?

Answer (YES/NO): NO